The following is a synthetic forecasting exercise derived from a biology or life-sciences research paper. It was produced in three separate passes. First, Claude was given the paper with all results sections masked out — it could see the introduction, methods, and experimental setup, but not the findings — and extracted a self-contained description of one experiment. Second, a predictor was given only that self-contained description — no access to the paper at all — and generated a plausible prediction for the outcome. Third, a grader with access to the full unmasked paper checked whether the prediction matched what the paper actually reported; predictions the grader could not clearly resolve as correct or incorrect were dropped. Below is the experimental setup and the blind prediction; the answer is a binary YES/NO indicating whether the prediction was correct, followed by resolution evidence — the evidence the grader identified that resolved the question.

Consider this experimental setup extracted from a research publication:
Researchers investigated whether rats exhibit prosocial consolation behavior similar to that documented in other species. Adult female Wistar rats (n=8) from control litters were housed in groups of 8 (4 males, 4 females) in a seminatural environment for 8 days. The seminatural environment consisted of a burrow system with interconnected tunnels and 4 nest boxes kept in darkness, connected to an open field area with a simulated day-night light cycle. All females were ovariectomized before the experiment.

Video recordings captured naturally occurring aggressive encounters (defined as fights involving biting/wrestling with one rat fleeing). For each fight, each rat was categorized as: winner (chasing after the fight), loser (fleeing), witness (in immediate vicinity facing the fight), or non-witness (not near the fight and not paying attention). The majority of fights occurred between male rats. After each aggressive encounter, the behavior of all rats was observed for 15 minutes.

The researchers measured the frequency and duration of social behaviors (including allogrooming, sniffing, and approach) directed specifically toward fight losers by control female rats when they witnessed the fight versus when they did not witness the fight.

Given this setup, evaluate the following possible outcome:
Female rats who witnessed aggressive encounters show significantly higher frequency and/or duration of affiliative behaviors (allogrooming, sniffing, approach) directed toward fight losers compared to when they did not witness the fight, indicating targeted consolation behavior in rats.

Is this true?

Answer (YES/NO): NO